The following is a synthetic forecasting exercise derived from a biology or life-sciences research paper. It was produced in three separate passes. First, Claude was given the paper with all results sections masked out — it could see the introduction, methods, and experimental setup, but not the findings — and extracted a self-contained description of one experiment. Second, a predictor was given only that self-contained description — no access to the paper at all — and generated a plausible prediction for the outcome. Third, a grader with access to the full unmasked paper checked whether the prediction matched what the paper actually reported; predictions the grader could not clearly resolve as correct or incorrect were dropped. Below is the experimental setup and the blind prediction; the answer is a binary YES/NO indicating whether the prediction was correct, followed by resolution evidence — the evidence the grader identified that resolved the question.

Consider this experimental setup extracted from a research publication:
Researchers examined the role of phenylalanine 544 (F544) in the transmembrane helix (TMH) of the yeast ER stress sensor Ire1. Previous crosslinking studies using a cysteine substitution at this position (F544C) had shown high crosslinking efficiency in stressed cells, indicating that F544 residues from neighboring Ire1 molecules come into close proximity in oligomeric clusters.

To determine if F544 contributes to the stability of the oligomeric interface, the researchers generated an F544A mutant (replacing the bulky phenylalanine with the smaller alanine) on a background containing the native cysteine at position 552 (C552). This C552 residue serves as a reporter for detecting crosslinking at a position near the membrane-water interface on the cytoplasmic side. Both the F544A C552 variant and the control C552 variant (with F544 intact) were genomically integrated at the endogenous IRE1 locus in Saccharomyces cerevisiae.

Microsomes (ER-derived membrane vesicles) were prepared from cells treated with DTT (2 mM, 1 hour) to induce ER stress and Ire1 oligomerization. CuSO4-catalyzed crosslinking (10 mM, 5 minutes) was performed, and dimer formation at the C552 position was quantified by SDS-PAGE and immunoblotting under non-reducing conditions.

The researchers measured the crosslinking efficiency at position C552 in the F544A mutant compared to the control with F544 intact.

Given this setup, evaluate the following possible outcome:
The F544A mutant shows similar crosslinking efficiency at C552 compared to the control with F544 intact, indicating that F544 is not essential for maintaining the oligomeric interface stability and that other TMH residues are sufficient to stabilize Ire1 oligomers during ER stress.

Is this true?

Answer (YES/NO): YES